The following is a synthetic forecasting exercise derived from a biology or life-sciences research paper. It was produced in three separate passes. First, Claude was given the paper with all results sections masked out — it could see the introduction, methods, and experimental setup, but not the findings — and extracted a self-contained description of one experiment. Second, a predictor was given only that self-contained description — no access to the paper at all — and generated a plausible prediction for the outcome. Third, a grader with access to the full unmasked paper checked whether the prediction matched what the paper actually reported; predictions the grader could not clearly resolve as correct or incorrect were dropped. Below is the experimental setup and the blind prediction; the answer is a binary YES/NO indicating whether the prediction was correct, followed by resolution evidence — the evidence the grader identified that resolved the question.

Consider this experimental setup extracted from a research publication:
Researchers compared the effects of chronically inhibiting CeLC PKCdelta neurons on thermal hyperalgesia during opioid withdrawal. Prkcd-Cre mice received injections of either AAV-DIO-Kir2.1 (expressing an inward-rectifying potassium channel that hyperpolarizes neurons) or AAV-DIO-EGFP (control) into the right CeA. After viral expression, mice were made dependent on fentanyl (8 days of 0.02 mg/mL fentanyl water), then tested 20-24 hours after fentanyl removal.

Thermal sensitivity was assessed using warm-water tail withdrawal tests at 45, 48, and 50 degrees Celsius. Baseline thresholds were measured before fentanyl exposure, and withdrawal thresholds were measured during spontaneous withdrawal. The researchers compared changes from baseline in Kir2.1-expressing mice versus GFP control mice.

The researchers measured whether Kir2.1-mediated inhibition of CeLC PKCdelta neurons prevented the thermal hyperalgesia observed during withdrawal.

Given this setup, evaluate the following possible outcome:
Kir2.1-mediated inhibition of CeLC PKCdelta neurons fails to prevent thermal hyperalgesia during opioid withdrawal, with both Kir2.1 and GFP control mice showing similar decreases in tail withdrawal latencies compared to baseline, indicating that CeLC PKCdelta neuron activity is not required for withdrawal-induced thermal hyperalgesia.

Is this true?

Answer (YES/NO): NO